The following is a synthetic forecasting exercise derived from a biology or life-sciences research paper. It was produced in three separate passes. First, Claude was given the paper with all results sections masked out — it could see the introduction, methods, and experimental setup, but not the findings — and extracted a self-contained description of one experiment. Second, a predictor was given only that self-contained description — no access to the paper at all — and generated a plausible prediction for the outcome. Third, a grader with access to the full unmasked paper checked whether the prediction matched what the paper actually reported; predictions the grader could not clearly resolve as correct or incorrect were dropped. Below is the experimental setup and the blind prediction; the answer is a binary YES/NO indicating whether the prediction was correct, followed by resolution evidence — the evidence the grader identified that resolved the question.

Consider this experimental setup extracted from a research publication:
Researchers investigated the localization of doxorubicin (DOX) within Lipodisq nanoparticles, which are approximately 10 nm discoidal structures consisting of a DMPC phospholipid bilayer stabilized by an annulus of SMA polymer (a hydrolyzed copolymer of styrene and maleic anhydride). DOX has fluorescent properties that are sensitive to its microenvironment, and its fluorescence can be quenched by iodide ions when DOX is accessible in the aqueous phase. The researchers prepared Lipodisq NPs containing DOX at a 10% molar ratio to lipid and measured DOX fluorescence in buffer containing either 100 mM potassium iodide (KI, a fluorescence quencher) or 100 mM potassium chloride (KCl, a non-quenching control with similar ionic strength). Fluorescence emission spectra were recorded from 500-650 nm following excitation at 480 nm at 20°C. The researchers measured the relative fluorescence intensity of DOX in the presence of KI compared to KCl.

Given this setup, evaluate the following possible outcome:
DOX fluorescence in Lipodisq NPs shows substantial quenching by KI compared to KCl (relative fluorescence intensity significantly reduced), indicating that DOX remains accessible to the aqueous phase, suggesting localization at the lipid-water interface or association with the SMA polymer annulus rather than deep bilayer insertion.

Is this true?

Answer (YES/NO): NO